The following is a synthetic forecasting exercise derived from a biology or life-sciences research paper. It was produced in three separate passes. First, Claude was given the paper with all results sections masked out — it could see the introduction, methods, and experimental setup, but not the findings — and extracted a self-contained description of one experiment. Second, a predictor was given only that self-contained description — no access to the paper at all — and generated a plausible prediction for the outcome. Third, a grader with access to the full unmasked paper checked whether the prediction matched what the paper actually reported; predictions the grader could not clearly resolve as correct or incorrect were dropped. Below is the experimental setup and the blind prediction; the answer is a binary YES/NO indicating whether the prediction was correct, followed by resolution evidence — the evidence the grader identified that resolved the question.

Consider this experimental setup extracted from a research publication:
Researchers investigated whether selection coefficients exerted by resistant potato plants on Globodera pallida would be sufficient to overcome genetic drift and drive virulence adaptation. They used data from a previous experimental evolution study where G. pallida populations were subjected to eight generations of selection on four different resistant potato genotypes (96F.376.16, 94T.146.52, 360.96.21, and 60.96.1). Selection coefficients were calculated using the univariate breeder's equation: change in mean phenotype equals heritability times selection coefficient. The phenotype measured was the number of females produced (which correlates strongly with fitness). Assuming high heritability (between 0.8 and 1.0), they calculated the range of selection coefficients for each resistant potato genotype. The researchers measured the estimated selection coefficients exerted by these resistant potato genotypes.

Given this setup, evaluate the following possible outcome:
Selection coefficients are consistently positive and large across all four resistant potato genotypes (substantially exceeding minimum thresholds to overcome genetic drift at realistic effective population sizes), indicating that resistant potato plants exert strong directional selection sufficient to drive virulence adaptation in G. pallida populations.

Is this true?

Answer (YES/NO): NO